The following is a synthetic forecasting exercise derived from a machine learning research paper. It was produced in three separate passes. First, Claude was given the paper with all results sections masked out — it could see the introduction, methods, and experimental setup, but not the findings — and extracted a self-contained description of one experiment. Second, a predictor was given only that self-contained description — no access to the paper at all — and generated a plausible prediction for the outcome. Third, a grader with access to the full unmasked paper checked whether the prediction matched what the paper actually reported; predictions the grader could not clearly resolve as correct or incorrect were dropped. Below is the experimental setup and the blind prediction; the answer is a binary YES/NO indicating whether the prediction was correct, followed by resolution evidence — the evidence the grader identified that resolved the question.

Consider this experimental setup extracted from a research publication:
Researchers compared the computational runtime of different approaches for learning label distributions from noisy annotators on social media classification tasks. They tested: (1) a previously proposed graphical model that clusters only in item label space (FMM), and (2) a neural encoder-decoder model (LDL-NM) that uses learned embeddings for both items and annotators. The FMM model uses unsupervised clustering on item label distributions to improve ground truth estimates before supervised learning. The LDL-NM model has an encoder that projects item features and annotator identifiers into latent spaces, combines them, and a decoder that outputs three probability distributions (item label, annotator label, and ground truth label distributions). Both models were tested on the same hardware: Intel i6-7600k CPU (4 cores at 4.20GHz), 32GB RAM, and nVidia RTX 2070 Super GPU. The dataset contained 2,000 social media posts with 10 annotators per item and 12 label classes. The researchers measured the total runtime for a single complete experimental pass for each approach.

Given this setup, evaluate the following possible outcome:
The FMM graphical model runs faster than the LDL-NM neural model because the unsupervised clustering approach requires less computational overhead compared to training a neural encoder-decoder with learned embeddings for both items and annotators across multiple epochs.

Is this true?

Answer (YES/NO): NO